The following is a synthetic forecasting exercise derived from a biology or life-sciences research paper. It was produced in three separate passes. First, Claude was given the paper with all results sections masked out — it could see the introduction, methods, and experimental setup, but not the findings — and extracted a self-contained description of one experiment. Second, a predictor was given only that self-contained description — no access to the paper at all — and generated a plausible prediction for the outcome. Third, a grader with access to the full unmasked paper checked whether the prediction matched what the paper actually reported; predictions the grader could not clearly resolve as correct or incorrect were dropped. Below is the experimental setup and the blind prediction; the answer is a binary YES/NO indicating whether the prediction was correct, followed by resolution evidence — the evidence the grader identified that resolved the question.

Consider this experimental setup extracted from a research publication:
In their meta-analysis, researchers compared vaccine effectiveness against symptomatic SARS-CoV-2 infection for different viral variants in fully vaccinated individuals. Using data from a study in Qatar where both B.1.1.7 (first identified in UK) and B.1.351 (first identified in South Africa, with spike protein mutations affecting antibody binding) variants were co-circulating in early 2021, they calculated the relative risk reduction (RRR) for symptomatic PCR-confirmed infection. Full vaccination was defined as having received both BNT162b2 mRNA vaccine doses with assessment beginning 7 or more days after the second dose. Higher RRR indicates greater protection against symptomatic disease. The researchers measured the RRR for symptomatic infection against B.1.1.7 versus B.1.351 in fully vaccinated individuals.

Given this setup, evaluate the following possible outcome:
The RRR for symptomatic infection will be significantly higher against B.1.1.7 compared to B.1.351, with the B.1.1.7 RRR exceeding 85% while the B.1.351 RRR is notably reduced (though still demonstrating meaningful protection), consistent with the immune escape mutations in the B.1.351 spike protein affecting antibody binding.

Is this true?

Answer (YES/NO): YES